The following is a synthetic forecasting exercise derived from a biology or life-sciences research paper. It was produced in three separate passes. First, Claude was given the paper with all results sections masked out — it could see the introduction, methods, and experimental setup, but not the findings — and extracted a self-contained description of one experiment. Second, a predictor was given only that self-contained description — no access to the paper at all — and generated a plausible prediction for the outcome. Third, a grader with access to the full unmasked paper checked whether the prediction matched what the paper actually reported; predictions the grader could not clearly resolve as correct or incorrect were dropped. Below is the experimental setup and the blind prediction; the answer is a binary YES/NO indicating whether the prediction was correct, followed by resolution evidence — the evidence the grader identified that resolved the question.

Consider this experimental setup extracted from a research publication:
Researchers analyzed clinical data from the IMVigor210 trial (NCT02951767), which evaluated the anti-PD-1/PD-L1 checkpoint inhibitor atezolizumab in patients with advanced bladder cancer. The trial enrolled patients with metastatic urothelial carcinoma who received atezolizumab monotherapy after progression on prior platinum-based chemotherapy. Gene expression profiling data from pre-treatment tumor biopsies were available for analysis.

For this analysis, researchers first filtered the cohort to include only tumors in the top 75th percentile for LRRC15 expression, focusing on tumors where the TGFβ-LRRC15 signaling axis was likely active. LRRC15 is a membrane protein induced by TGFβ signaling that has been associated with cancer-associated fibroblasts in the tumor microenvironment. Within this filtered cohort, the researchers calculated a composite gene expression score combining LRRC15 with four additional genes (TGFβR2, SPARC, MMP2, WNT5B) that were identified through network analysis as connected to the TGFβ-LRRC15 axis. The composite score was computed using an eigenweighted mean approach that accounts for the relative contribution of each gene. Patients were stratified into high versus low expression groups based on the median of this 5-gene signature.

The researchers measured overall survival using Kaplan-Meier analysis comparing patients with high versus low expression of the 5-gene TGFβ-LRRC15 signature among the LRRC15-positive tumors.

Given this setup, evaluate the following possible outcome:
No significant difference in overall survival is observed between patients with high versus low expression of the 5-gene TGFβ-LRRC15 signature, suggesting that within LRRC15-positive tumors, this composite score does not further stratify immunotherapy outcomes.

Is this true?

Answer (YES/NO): NO